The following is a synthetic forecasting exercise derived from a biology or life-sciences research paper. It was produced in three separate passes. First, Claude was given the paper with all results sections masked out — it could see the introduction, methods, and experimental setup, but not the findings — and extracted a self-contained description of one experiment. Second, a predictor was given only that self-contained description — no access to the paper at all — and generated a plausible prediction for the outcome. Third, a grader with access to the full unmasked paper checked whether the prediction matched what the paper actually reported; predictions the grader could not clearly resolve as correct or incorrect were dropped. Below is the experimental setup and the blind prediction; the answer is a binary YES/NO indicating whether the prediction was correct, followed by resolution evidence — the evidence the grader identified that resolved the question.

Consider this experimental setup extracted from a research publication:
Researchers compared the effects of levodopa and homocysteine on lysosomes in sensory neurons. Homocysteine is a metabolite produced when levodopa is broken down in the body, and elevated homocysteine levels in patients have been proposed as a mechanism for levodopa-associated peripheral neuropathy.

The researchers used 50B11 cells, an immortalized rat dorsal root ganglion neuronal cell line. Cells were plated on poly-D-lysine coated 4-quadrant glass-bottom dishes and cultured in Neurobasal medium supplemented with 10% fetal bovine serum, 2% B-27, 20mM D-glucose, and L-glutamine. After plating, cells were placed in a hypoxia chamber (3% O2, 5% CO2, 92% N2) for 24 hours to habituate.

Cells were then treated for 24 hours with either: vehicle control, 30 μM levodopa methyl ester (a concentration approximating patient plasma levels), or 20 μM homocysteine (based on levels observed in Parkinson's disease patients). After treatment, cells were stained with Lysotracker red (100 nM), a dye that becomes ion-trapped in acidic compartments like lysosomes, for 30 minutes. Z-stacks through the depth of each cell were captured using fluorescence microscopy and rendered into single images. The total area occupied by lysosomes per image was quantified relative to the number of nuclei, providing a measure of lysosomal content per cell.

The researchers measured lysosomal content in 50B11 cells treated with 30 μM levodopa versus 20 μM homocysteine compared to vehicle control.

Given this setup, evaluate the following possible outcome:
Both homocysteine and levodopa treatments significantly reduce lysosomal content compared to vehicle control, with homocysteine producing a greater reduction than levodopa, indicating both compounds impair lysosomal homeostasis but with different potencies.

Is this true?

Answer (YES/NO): NO